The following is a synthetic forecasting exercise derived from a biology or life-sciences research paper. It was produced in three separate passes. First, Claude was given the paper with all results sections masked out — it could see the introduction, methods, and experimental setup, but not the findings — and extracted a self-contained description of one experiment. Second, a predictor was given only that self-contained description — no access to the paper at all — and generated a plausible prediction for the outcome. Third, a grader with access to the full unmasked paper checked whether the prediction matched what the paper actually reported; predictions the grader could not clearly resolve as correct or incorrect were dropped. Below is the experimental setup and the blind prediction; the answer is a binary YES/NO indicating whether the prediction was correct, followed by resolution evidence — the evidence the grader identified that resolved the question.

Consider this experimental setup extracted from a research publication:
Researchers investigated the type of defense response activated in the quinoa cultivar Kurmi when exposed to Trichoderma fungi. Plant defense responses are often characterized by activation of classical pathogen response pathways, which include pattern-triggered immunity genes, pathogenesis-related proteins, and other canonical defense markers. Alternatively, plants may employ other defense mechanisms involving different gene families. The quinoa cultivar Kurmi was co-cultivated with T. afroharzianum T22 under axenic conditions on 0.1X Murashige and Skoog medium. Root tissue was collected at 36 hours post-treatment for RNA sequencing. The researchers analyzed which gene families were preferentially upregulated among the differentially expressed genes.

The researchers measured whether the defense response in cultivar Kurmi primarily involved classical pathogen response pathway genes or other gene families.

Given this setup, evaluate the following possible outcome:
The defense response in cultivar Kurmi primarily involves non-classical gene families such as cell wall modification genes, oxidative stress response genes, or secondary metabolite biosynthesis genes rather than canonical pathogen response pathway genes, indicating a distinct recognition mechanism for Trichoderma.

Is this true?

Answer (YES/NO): YES